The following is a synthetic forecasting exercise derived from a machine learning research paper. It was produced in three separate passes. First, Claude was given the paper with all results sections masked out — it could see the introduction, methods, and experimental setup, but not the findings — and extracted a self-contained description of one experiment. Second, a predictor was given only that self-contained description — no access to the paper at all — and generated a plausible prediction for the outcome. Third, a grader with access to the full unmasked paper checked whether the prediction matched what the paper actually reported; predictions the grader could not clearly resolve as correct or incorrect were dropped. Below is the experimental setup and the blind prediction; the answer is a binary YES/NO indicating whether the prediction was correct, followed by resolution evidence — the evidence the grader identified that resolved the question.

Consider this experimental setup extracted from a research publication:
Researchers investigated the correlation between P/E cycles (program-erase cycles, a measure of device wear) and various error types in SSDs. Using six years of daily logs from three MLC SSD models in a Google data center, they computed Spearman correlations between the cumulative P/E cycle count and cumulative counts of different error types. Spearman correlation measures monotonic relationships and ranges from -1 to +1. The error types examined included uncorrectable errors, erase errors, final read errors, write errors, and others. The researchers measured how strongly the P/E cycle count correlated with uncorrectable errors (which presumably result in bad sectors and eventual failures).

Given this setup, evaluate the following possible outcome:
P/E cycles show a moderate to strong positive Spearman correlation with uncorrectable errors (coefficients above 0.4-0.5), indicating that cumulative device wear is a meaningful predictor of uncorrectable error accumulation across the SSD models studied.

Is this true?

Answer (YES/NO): NO